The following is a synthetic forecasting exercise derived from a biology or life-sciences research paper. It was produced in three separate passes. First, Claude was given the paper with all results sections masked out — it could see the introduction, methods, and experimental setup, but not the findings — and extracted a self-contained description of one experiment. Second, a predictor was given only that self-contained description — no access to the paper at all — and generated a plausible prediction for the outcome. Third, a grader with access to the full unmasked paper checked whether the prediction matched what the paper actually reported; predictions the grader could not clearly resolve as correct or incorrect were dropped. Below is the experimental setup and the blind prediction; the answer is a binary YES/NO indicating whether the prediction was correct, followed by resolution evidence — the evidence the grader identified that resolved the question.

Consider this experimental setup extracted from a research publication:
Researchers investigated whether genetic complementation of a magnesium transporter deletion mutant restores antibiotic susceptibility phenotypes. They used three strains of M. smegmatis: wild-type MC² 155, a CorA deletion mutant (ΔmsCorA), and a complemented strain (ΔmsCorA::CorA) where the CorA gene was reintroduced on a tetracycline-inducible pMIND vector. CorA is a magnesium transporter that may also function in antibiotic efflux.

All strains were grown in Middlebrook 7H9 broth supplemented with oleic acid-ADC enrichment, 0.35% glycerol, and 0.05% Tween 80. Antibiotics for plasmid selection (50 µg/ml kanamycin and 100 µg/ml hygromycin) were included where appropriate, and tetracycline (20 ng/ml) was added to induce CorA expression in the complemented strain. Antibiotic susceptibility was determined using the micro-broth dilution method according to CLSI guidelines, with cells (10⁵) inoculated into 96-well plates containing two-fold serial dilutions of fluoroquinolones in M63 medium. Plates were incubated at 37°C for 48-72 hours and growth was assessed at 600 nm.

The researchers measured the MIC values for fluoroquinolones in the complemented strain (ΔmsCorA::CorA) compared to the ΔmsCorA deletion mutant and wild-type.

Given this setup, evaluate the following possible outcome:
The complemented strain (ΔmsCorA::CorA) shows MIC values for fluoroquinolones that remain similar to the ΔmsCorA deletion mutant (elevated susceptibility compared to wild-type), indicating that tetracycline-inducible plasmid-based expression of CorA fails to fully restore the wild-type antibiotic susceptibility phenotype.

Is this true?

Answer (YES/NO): NO